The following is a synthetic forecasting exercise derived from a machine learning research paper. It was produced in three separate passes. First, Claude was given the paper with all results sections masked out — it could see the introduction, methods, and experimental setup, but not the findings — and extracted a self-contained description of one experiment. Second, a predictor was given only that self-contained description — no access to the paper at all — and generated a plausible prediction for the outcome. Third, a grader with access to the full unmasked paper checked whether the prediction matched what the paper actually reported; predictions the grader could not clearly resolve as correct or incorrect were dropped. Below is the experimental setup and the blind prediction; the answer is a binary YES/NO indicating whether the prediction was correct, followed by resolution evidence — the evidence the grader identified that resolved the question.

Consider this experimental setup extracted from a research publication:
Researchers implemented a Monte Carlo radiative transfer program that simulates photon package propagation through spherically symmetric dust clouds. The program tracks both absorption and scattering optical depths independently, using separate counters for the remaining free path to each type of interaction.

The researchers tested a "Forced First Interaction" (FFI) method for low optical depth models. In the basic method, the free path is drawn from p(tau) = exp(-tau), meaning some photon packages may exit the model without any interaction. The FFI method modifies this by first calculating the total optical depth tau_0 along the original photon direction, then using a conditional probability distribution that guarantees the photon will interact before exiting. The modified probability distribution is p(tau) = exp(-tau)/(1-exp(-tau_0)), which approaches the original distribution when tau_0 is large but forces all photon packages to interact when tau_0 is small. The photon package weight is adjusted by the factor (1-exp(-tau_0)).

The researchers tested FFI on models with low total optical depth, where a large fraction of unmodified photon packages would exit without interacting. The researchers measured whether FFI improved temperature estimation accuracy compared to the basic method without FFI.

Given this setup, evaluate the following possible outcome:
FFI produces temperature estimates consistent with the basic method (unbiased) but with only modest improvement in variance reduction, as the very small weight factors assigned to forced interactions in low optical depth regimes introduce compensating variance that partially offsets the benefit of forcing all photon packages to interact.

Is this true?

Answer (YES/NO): NO